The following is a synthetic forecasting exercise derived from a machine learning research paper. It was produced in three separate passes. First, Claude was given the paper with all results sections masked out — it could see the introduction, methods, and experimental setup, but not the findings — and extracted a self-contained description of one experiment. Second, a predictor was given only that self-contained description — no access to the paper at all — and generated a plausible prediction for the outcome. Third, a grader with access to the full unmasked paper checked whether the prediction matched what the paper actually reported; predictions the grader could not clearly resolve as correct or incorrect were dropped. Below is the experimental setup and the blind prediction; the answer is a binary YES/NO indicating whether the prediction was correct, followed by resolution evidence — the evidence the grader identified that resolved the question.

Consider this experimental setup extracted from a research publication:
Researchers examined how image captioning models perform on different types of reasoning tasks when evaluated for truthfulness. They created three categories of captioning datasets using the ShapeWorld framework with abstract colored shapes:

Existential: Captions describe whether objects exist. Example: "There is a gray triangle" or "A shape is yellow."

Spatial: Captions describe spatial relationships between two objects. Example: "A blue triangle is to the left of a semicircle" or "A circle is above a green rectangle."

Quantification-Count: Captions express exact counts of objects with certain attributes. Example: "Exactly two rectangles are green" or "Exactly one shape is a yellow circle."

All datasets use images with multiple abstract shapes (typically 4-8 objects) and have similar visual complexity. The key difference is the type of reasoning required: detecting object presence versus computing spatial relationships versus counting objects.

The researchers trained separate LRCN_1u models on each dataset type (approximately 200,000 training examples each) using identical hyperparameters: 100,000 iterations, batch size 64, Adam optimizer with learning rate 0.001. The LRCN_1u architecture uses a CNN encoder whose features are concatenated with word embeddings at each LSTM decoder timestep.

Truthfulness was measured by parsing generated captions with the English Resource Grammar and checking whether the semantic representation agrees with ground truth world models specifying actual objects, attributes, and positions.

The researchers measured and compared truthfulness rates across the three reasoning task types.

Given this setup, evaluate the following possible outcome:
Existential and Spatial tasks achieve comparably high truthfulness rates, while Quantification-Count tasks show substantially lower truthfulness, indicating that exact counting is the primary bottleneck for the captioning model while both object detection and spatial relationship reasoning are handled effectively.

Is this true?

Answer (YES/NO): NO